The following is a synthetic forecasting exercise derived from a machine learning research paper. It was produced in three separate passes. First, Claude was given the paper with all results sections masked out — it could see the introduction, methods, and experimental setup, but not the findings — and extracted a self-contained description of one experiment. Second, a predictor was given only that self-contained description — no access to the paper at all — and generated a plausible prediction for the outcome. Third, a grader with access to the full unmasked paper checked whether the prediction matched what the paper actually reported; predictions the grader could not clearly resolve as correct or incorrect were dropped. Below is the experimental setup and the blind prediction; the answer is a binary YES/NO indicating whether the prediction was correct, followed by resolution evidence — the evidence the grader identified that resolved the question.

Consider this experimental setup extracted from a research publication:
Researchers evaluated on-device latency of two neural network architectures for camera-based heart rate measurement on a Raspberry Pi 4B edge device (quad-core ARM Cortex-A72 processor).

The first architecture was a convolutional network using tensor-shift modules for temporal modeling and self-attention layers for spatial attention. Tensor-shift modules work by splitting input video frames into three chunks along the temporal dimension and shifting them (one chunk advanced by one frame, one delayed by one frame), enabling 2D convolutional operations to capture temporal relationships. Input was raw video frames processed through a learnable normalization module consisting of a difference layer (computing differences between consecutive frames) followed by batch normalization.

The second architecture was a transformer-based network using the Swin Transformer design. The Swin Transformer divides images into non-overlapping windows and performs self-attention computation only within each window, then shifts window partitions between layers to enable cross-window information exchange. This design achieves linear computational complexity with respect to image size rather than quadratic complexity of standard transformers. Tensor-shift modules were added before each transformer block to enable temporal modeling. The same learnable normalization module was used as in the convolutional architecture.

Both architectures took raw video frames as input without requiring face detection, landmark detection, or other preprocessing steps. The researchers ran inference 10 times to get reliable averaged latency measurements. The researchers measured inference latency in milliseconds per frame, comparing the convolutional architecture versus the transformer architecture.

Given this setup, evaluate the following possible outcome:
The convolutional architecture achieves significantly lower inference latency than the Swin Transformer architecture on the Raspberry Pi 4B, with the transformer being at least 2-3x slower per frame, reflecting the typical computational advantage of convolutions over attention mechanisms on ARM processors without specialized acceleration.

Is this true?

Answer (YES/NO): YES